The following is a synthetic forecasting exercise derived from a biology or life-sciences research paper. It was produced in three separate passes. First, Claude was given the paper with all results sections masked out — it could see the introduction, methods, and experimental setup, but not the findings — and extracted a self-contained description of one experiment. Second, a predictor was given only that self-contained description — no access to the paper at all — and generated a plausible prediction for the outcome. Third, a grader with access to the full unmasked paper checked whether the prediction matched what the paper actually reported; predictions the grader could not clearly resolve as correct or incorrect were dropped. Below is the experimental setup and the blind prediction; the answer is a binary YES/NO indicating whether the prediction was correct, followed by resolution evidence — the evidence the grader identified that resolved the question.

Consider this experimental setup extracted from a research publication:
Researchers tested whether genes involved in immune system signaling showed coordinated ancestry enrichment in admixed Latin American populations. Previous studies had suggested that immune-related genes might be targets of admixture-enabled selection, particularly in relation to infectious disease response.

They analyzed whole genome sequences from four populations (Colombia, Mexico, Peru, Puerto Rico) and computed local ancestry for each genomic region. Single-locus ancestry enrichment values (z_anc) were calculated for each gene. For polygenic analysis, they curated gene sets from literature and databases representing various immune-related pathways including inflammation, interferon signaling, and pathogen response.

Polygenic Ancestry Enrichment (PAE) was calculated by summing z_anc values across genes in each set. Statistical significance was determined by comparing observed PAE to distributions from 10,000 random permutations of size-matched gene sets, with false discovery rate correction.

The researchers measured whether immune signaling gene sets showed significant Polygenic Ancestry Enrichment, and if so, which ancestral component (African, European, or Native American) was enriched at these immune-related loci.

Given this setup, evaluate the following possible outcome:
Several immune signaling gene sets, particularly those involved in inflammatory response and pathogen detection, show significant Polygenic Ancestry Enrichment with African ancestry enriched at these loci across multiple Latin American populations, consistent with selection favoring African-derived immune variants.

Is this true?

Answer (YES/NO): NO